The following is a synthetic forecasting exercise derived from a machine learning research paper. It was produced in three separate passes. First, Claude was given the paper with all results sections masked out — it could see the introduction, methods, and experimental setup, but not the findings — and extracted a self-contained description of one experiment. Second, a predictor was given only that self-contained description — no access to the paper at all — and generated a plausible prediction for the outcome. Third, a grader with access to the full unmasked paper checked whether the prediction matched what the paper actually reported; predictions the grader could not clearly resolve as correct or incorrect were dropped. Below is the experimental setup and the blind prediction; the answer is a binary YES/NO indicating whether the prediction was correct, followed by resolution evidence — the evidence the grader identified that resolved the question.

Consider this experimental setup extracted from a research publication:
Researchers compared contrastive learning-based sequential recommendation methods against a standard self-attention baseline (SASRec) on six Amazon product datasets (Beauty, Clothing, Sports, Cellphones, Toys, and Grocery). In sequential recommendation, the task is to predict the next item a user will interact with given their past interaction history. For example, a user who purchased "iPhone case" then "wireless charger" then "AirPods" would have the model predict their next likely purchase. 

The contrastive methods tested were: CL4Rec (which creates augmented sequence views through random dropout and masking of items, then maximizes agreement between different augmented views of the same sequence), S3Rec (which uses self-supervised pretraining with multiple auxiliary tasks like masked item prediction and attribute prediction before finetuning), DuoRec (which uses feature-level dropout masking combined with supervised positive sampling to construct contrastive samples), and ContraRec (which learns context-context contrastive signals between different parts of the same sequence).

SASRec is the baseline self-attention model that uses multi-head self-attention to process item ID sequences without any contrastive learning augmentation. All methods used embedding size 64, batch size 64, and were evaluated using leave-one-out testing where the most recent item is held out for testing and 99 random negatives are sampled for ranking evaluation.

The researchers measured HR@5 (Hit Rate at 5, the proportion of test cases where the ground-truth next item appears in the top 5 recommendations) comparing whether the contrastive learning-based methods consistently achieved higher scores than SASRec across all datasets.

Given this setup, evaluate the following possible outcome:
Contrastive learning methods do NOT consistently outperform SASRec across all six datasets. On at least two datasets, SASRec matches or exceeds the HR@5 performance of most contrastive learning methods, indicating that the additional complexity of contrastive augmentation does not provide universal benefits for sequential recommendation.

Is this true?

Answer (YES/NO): NO